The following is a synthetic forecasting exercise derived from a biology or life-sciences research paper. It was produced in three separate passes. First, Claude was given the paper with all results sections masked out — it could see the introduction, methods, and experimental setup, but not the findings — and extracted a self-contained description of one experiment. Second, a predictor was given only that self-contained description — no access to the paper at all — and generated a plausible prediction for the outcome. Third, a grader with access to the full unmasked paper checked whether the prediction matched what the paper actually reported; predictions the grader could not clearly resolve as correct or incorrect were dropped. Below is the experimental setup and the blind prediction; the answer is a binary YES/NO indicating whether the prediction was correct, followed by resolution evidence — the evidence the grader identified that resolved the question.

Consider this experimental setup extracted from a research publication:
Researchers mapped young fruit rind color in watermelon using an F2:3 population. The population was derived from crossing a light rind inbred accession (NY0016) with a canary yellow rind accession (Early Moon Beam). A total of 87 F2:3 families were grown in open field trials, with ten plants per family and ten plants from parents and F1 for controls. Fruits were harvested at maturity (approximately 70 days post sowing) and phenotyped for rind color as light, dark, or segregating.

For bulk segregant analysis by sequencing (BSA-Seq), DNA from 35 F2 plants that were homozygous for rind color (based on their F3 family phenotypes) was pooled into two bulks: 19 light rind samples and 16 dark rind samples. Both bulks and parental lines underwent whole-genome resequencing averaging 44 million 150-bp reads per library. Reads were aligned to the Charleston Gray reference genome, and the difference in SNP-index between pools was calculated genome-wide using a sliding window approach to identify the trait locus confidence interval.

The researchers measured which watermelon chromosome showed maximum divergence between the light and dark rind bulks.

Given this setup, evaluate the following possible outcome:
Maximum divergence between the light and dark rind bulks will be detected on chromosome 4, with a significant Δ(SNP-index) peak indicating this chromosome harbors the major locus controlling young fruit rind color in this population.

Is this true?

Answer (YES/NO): NO